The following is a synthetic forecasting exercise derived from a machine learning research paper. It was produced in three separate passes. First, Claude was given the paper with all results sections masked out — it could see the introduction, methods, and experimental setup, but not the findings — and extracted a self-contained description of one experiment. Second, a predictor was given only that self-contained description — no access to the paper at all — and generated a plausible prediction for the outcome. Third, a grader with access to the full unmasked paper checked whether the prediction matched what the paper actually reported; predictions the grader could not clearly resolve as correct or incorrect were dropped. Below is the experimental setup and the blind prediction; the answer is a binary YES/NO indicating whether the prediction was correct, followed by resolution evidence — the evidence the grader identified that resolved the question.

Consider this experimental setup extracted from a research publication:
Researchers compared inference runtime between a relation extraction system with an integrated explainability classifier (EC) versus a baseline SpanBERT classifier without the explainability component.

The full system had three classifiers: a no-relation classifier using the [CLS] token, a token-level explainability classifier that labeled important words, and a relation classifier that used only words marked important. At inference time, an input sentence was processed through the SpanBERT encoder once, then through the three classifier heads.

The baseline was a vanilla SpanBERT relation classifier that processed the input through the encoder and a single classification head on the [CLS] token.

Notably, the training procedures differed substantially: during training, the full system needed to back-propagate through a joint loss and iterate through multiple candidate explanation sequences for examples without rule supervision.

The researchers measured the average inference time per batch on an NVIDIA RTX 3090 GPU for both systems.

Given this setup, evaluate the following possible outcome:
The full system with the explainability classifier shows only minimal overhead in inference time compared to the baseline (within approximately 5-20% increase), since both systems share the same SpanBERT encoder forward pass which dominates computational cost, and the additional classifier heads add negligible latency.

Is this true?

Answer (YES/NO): NO